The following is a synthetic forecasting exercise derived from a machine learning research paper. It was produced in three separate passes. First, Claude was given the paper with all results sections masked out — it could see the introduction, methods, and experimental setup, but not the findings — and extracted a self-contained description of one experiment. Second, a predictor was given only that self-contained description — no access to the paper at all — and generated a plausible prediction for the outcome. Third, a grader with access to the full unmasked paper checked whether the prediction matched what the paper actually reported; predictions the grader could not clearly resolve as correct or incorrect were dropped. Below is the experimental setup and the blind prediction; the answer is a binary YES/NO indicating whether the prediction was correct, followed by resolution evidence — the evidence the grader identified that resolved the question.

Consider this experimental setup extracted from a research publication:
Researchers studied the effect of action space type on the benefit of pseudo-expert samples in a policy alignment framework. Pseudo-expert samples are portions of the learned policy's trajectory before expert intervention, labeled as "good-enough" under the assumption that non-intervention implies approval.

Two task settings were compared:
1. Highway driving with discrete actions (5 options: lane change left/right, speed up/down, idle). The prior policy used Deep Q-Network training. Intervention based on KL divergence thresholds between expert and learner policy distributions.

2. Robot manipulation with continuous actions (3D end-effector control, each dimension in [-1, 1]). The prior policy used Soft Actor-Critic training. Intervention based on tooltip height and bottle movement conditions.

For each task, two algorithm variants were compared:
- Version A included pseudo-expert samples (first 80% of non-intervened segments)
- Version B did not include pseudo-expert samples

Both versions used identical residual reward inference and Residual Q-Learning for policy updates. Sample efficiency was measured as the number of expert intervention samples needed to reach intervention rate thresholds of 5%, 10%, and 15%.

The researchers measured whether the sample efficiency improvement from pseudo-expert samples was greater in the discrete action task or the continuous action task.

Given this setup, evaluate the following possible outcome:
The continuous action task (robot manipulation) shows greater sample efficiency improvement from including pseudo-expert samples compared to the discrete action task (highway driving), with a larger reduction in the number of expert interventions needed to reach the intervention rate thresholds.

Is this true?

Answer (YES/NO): YES